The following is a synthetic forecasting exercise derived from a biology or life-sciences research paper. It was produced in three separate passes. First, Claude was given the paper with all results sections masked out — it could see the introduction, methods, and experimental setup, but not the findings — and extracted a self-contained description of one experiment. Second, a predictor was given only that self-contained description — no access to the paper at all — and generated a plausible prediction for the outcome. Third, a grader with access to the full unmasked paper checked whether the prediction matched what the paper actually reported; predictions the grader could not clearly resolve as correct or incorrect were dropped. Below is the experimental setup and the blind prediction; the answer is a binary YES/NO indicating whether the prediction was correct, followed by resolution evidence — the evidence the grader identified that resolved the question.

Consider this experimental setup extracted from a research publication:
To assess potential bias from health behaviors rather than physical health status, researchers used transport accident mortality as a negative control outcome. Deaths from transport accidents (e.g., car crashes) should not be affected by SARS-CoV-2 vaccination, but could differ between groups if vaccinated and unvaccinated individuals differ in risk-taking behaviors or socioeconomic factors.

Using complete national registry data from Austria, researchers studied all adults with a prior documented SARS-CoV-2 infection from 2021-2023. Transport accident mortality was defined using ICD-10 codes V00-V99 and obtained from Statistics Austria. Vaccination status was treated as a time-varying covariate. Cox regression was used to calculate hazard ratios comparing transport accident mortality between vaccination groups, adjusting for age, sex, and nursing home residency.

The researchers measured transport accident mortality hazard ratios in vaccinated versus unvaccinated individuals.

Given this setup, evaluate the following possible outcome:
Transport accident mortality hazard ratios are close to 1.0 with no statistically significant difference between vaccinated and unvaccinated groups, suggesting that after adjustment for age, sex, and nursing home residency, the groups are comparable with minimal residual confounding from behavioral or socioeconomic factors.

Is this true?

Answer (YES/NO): NO